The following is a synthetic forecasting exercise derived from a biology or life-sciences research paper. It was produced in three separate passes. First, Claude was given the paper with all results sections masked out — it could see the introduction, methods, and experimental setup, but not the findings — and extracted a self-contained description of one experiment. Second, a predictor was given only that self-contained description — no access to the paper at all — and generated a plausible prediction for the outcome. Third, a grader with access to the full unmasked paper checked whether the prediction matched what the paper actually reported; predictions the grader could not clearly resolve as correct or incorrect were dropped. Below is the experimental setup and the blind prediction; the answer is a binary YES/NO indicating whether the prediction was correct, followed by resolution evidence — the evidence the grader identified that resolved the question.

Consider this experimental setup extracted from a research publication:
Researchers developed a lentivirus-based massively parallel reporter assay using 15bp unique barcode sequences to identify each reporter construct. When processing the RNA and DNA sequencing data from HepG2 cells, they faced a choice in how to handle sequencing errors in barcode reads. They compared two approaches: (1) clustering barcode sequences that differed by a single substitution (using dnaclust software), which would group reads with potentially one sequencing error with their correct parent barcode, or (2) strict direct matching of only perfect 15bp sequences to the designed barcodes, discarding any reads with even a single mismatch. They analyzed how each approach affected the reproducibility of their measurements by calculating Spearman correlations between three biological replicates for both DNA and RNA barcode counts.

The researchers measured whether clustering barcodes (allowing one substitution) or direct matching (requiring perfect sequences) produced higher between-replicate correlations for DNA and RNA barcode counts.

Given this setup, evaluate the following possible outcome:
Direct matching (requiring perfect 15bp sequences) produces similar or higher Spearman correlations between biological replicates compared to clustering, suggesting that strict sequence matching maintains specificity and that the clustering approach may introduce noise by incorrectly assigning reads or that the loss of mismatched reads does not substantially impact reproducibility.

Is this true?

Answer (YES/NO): YES